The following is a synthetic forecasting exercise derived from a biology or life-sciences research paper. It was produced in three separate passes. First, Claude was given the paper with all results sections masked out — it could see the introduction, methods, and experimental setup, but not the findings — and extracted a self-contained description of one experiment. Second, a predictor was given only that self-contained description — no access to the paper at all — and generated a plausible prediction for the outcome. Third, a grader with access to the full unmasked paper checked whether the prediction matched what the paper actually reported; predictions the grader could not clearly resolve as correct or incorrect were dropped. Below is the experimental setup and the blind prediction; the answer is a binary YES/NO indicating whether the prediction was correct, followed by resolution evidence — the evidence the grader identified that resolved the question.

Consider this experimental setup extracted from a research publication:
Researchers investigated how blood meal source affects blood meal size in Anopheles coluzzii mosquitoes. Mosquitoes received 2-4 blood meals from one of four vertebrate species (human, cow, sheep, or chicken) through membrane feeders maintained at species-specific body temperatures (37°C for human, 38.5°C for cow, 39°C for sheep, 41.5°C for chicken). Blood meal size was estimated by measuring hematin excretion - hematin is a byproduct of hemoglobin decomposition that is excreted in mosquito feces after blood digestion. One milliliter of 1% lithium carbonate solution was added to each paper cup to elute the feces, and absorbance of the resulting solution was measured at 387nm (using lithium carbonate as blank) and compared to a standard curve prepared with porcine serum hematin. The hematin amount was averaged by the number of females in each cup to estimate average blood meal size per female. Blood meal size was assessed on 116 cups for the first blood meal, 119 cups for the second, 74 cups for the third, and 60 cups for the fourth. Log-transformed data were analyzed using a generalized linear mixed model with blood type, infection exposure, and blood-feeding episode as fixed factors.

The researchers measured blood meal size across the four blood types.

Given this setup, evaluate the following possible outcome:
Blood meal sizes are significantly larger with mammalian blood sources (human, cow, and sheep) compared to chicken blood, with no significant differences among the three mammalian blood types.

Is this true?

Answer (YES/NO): NO